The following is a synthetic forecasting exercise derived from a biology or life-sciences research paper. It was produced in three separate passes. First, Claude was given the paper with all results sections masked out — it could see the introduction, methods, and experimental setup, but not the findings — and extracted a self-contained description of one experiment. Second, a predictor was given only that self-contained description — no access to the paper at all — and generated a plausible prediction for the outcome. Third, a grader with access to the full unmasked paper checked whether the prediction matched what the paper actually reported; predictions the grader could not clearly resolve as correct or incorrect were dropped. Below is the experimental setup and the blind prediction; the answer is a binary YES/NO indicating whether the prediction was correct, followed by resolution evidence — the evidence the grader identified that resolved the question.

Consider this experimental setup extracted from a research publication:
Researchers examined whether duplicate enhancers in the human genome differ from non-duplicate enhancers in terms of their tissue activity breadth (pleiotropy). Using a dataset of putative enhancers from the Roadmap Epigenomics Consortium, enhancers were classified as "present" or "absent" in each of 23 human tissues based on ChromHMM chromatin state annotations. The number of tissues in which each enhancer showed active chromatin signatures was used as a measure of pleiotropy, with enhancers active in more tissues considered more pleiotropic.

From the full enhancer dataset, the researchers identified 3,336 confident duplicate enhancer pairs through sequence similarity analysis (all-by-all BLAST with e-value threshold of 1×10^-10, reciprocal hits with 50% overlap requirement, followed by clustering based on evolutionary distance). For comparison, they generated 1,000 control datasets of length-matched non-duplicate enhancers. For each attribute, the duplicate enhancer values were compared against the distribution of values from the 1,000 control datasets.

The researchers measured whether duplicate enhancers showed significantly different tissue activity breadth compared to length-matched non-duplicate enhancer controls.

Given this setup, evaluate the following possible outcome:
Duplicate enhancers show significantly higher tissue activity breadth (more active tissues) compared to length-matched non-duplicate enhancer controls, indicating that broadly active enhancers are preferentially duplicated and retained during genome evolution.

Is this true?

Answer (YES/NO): YES